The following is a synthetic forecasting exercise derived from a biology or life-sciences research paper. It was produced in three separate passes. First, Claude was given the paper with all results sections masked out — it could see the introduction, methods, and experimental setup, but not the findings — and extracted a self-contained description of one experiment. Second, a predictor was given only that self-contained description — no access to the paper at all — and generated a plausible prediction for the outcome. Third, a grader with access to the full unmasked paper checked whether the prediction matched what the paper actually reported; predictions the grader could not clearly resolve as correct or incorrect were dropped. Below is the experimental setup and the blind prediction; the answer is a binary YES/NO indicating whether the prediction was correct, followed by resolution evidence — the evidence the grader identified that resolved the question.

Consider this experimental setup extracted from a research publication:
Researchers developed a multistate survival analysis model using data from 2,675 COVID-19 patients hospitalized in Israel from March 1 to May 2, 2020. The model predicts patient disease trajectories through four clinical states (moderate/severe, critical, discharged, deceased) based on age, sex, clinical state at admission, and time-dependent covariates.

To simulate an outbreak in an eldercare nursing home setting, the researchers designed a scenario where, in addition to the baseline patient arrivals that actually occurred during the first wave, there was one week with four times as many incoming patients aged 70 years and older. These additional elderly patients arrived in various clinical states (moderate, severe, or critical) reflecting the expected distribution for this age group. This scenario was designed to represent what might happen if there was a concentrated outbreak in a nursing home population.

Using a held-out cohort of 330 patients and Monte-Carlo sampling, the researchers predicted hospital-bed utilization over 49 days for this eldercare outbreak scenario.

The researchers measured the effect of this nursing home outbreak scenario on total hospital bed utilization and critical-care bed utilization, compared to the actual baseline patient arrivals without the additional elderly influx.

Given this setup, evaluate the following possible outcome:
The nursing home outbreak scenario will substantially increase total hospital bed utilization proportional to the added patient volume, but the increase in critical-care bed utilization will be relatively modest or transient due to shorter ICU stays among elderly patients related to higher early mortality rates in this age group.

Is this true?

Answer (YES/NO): NO